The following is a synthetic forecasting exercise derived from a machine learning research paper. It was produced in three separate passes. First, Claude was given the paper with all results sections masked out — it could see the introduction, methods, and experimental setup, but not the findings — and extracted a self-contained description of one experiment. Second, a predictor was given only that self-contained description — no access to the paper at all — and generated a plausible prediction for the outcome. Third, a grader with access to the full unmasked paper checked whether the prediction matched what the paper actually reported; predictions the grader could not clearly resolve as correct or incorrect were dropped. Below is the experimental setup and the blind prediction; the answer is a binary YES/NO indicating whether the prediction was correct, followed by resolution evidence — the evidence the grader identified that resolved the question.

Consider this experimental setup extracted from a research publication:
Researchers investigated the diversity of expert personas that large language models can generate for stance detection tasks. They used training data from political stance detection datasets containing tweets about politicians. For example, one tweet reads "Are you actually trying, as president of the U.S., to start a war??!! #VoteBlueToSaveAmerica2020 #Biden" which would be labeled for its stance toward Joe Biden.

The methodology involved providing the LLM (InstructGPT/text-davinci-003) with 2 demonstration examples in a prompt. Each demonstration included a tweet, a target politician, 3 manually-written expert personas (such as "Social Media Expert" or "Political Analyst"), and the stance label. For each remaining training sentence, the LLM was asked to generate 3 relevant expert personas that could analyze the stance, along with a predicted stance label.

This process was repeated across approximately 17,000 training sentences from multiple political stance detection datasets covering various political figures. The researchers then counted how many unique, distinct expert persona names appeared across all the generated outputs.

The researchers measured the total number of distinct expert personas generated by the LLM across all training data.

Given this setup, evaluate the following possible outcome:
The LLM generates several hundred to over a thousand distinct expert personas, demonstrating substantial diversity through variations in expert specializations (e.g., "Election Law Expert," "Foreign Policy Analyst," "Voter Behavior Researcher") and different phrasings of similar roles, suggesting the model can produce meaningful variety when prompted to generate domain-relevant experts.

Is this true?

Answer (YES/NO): YES